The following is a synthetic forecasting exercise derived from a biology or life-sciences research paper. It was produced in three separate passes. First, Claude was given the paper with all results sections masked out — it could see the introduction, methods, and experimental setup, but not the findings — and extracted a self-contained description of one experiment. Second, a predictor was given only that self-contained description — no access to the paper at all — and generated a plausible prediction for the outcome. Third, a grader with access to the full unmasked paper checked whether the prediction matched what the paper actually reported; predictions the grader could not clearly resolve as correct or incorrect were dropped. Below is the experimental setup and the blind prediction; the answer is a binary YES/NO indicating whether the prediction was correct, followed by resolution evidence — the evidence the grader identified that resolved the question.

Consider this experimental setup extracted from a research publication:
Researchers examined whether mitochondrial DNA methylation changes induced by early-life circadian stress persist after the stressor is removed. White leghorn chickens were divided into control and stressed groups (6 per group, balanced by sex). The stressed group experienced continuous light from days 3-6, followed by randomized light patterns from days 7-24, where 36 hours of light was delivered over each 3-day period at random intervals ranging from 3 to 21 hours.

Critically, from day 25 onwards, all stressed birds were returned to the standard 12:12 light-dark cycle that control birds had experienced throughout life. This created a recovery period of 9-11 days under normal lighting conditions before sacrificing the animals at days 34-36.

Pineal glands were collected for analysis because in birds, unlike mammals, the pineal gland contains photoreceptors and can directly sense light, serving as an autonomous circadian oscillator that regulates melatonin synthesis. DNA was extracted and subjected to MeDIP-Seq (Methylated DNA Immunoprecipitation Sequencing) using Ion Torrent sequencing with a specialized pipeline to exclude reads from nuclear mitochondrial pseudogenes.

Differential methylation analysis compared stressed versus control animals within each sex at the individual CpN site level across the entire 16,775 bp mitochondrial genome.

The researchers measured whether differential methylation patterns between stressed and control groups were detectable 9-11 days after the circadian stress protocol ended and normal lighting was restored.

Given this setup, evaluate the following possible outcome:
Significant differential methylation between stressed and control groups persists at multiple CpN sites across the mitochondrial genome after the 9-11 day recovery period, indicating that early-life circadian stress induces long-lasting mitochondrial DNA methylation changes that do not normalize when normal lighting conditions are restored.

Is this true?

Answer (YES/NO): YES